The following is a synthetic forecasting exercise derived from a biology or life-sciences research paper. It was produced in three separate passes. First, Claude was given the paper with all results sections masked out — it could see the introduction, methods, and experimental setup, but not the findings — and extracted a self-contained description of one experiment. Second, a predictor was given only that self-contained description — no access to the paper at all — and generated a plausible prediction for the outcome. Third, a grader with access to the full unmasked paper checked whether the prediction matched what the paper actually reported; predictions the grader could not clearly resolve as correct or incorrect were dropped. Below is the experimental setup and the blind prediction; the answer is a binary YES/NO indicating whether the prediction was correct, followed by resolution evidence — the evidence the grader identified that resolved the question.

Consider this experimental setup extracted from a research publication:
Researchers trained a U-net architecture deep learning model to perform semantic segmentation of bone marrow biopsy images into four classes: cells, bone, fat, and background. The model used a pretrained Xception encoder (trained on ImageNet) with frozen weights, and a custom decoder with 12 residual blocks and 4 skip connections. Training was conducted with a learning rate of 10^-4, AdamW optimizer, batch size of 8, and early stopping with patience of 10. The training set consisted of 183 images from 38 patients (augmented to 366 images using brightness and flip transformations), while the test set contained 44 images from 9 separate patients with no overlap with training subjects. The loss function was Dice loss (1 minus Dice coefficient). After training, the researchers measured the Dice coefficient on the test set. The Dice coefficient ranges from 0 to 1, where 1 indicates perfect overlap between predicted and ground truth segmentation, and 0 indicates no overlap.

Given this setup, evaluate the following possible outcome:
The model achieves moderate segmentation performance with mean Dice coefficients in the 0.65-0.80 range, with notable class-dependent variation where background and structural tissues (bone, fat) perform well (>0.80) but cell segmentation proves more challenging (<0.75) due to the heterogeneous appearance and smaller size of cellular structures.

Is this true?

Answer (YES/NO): NO